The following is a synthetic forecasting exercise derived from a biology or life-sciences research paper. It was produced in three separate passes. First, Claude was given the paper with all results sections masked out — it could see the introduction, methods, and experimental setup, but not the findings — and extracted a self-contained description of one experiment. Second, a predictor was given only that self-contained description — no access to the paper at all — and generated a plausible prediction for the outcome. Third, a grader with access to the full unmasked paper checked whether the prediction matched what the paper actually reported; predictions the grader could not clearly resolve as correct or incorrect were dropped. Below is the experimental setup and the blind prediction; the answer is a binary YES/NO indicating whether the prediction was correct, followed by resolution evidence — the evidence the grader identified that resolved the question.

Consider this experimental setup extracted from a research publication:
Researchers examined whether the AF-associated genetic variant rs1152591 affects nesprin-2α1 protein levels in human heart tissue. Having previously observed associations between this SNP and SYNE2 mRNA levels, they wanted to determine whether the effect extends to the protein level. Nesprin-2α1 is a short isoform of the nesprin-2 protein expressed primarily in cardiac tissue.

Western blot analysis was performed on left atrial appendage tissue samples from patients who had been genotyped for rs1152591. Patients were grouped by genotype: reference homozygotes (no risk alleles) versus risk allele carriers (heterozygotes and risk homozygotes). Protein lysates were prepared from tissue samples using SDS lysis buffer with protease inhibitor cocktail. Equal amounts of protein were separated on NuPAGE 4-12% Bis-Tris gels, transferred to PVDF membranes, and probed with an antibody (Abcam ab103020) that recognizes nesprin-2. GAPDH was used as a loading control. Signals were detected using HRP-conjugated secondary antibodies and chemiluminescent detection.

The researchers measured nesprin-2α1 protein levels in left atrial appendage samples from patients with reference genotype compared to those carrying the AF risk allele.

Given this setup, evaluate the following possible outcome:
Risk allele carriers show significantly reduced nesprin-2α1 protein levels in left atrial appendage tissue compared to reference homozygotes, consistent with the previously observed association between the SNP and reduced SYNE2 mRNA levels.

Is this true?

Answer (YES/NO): YES